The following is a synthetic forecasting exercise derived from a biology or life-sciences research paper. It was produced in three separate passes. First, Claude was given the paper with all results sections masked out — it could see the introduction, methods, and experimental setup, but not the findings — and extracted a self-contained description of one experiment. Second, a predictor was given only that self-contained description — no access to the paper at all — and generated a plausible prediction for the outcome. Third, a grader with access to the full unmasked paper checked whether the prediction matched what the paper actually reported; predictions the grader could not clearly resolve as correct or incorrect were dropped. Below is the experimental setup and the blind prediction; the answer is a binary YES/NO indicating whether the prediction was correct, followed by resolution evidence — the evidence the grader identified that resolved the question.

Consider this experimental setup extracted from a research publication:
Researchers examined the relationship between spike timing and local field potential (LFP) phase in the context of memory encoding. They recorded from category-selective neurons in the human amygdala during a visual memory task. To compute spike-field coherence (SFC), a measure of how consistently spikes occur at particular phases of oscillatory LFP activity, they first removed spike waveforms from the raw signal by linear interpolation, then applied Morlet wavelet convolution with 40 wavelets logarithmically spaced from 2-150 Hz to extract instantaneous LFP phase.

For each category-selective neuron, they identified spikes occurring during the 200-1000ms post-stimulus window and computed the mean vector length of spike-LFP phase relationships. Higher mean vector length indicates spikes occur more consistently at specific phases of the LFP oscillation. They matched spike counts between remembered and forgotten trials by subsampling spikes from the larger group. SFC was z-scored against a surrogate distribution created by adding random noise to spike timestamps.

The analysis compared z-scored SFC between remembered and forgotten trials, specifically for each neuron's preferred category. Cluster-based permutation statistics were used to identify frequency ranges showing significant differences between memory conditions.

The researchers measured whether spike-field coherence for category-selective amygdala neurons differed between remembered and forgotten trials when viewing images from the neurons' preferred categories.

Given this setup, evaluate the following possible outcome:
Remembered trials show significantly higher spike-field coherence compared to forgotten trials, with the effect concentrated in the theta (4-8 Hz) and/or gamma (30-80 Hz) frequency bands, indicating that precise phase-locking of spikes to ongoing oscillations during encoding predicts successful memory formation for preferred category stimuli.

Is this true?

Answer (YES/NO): NO